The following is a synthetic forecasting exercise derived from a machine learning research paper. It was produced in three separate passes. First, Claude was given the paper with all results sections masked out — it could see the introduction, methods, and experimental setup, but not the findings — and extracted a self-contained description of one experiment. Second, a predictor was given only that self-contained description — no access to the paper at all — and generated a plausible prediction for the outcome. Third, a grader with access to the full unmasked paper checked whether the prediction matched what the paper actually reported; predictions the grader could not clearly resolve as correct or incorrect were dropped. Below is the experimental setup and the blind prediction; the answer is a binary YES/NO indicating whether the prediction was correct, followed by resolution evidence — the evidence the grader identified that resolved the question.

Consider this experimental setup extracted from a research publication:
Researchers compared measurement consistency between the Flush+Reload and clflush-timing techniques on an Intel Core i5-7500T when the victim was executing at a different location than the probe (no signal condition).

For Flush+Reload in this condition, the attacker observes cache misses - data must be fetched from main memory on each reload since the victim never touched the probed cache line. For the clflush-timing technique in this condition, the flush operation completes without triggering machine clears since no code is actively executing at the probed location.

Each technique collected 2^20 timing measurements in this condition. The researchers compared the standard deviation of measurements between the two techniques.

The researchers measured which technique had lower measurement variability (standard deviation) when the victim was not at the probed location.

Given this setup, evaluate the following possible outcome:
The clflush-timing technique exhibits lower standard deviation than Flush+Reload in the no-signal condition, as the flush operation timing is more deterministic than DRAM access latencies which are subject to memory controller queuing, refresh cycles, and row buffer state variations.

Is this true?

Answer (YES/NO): YES